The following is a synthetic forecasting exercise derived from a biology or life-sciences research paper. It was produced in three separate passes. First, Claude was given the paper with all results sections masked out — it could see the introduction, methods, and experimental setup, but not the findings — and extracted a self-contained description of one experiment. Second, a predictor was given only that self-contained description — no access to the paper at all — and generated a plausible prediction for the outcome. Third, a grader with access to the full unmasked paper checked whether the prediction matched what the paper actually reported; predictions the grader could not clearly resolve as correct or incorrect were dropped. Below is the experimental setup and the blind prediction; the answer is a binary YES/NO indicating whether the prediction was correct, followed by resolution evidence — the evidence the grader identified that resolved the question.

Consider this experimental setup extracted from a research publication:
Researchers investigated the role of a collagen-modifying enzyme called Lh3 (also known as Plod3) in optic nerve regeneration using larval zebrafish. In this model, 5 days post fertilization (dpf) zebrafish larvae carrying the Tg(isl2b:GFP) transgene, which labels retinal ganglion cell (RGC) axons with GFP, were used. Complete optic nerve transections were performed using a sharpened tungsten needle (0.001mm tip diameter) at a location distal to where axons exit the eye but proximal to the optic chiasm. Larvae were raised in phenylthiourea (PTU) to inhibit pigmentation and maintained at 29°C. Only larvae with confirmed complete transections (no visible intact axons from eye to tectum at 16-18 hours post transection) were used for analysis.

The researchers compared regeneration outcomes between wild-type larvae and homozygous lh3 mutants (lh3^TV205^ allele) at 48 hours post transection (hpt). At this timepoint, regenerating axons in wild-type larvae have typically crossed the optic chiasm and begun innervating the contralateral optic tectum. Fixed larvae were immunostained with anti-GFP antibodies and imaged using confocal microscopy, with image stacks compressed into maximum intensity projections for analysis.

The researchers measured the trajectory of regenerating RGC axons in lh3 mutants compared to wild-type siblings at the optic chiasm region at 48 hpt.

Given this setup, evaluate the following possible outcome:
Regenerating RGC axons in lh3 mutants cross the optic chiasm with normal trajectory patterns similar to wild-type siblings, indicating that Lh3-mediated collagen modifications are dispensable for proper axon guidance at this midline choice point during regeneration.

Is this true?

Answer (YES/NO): NO